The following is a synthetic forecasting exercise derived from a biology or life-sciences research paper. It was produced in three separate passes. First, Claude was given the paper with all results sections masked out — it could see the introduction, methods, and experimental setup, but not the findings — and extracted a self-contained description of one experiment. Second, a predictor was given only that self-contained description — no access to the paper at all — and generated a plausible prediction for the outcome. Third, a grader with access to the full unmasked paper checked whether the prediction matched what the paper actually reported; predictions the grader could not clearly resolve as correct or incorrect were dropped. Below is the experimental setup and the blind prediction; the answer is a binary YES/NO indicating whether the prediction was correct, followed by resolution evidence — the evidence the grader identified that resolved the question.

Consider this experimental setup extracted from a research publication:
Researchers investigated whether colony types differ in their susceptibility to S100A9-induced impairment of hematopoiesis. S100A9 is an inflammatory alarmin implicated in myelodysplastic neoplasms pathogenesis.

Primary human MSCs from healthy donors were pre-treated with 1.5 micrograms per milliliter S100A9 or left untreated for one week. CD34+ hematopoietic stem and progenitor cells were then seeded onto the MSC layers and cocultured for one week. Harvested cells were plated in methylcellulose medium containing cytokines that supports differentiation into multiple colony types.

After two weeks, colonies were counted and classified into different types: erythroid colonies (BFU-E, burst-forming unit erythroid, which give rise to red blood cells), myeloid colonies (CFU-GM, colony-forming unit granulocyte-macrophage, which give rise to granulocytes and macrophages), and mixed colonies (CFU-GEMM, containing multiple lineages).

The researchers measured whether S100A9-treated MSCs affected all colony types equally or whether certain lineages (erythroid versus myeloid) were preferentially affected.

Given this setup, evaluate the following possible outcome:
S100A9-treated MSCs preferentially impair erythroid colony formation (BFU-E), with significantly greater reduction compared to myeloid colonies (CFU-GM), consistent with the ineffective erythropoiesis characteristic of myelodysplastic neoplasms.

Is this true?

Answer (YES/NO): YES